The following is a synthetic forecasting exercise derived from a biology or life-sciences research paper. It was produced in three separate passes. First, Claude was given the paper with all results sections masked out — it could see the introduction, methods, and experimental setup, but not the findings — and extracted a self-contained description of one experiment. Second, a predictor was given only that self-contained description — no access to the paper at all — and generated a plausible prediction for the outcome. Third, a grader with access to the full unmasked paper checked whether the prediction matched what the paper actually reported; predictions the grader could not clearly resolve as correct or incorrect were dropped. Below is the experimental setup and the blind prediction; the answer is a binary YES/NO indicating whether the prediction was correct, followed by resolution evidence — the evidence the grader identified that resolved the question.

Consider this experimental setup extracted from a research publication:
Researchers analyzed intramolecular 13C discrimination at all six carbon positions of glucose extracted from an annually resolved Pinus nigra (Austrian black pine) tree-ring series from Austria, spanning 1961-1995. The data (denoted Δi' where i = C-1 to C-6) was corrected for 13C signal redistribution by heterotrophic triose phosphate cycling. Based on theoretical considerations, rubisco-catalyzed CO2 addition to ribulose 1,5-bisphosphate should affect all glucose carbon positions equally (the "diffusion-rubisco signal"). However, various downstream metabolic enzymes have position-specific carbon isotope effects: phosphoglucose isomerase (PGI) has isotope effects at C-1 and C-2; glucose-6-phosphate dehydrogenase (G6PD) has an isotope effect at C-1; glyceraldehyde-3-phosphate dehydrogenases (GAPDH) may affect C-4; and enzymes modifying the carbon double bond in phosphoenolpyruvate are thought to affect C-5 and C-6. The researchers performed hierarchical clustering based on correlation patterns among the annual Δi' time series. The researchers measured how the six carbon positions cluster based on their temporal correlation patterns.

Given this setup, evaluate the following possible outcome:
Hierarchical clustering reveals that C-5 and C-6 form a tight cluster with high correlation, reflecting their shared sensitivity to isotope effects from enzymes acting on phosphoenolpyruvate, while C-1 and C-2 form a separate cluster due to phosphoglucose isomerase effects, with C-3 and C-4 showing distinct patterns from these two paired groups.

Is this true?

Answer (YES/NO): NO